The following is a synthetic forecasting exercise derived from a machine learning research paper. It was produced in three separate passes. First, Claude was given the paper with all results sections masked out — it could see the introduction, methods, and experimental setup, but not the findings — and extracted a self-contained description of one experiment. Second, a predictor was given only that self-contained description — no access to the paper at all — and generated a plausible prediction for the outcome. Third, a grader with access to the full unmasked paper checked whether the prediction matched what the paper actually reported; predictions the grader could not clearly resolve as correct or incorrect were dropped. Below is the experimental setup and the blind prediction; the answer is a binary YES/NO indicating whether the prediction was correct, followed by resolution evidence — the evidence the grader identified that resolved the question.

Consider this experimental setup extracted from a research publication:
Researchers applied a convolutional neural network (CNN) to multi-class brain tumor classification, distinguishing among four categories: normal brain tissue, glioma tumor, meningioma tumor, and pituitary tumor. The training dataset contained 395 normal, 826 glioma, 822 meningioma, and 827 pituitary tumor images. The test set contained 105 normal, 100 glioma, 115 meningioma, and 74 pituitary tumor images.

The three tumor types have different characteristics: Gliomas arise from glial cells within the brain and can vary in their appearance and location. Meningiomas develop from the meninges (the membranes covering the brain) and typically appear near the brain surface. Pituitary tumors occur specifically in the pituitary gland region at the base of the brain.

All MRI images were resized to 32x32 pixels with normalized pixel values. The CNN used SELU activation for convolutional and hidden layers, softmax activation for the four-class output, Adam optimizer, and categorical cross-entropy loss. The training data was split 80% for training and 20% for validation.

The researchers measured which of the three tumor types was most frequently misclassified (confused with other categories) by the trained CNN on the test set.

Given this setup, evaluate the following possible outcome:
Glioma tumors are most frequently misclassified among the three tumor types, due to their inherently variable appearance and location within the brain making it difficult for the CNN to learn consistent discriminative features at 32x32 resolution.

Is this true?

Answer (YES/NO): YES